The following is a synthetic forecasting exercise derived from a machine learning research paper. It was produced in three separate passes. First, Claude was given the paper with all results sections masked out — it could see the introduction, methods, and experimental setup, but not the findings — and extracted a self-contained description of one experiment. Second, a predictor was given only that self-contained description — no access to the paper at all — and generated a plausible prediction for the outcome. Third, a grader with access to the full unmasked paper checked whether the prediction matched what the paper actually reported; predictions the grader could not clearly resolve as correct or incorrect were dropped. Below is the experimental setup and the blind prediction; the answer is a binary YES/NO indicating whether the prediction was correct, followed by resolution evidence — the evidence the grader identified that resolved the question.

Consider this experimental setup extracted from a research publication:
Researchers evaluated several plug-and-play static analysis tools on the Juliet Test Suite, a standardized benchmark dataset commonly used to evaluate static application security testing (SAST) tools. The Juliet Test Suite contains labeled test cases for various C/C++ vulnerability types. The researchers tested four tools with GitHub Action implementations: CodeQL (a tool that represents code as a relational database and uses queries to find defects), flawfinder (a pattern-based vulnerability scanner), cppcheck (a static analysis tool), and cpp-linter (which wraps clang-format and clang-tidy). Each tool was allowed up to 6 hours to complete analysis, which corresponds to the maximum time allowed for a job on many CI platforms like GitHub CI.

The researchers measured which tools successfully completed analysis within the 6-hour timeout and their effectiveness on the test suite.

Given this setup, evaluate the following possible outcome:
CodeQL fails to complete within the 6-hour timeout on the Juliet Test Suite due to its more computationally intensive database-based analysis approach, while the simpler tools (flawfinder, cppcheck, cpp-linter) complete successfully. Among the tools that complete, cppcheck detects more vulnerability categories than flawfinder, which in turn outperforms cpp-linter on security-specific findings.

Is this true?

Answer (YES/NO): NO